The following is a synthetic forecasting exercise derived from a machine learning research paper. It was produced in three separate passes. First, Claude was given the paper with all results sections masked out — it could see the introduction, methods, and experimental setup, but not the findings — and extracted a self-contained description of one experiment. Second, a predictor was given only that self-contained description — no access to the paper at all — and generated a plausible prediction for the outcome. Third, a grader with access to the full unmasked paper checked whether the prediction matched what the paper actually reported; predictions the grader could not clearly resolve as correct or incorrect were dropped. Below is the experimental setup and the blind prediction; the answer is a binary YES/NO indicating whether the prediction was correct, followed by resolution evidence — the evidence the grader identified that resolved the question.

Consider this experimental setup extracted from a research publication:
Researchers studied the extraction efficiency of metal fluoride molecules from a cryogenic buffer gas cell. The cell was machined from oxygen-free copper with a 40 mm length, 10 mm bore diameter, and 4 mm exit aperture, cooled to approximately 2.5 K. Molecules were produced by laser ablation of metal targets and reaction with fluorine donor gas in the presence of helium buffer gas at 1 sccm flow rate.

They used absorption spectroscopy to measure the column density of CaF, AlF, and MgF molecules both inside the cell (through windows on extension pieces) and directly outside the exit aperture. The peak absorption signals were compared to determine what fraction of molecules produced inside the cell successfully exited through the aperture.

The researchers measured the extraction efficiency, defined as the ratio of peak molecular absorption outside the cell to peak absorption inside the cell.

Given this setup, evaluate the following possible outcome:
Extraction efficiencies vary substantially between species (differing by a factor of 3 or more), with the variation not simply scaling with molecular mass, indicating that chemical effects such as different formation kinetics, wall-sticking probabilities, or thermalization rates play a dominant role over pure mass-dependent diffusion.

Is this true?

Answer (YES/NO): NO